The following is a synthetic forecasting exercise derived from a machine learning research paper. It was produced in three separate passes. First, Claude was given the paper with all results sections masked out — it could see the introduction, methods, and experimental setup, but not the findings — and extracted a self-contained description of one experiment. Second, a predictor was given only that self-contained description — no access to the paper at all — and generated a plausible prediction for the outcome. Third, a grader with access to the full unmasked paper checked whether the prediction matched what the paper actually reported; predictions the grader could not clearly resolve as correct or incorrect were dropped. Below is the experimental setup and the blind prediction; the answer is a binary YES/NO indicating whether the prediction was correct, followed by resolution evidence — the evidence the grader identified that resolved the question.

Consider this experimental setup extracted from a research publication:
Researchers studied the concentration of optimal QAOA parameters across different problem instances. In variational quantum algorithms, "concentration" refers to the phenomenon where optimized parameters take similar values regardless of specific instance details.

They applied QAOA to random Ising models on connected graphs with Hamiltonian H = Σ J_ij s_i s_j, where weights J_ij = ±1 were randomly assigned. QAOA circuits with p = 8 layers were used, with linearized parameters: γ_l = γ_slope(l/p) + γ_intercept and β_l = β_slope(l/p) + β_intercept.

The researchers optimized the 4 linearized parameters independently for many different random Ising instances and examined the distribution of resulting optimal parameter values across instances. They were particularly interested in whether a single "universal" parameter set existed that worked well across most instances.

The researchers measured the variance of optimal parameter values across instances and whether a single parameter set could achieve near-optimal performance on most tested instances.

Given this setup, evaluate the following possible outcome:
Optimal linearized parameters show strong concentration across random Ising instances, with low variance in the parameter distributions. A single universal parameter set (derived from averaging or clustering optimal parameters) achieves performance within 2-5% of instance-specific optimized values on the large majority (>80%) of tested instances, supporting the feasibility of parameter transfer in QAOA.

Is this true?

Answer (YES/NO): NO